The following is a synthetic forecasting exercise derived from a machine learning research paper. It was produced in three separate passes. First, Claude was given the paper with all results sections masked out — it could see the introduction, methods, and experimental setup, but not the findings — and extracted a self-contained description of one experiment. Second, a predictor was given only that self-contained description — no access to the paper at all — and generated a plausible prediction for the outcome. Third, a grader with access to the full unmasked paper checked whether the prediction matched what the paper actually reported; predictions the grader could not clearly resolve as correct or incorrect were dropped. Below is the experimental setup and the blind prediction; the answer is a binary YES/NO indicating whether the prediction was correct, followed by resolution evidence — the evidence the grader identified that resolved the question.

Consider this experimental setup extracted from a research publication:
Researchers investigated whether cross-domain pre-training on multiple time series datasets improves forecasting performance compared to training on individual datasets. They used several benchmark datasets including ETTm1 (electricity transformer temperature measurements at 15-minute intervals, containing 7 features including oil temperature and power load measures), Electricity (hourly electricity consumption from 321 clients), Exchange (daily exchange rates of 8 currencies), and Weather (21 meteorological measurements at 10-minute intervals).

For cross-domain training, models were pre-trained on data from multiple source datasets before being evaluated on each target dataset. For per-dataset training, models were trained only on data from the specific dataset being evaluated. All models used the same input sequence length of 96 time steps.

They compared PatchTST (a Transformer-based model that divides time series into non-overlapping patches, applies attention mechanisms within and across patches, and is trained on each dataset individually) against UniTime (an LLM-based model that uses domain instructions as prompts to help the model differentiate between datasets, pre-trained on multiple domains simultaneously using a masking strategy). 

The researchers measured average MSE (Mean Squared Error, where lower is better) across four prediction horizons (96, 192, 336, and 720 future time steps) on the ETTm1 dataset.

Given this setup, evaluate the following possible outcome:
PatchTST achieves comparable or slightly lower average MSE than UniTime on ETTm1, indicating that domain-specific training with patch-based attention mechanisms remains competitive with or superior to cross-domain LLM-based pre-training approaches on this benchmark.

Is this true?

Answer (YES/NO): YES